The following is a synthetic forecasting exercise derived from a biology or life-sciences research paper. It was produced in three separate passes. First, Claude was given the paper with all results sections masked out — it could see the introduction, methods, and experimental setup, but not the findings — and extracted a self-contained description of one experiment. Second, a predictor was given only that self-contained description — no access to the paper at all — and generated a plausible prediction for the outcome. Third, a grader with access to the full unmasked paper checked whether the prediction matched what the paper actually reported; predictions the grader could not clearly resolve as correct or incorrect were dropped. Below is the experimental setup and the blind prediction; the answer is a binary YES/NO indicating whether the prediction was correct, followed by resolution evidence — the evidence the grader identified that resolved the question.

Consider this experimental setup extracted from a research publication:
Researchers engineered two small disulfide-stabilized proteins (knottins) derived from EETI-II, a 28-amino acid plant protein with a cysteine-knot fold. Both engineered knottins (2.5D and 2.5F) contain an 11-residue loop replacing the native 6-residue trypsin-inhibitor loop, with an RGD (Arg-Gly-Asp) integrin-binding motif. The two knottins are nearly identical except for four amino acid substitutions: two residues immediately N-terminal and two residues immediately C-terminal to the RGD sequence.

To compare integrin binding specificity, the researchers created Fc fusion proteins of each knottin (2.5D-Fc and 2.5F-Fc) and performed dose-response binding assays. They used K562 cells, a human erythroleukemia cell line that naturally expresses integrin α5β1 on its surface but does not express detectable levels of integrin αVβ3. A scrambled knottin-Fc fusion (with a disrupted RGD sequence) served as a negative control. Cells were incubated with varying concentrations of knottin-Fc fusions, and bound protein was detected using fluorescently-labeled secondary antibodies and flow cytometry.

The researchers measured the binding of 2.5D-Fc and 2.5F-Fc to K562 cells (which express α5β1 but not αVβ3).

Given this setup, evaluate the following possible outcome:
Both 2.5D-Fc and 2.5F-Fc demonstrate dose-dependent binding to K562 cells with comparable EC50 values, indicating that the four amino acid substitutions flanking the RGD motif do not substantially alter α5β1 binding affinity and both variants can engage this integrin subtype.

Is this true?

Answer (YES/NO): NO